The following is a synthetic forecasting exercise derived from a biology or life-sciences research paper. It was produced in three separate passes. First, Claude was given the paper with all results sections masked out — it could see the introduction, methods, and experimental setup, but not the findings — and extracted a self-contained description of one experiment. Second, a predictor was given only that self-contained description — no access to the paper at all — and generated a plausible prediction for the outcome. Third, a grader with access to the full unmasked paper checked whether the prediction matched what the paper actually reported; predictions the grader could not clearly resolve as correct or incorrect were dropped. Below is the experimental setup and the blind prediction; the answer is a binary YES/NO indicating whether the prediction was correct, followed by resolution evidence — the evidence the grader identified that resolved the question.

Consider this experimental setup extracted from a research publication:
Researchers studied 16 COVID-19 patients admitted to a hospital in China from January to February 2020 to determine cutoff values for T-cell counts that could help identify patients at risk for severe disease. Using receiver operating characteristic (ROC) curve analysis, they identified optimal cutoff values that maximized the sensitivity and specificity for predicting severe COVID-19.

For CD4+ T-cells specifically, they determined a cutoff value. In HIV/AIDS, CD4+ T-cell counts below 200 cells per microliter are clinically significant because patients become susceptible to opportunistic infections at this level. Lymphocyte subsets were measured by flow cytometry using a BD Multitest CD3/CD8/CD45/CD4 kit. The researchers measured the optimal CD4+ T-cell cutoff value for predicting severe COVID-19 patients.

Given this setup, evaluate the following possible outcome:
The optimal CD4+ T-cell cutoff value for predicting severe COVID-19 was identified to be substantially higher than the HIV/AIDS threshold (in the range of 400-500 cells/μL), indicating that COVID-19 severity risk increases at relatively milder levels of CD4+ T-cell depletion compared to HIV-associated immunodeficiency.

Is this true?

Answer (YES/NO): NO